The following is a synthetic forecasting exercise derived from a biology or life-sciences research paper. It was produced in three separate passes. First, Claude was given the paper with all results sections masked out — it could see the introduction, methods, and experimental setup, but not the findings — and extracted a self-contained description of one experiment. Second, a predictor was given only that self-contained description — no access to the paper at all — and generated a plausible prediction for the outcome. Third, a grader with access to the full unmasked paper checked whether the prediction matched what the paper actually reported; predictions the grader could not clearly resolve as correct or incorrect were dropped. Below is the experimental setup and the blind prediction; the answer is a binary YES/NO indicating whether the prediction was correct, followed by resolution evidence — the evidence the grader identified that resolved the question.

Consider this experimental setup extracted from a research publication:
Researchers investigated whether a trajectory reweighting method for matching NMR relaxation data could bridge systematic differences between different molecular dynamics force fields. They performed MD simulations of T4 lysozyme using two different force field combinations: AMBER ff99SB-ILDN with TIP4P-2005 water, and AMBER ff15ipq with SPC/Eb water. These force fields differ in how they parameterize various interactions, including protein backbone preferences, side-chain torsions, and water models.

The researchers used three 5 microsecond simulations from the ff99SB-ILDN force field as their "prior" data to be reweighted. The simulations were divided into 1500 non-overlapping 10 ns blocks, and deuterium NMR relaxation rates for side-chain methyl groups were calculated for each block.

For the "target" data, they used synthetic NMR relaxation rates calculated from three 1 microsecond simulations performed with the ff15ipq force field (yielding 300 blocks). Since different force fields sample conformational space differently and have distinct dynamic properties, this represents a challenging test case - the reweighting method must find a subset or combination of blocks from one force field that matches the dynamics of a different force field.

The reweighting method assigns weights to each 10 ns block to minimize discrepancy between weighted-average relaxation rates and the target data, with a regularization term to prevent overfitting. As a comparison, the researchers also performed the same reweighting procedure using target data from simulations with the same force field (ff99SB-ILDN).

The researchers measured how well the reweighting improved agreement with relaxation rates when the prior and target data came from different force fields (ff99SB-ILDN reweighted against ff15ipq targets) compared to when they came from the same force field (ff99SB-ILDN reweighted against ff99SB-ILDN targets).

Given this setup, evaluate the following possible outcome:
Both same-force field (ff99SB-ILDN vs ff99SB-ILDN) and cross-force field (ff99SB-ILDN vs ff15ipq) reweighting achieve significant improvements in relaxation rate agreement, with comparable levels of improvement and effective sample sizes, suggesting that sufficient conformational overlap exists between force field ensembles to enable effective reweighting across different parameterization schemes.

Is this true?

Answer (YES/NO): NO